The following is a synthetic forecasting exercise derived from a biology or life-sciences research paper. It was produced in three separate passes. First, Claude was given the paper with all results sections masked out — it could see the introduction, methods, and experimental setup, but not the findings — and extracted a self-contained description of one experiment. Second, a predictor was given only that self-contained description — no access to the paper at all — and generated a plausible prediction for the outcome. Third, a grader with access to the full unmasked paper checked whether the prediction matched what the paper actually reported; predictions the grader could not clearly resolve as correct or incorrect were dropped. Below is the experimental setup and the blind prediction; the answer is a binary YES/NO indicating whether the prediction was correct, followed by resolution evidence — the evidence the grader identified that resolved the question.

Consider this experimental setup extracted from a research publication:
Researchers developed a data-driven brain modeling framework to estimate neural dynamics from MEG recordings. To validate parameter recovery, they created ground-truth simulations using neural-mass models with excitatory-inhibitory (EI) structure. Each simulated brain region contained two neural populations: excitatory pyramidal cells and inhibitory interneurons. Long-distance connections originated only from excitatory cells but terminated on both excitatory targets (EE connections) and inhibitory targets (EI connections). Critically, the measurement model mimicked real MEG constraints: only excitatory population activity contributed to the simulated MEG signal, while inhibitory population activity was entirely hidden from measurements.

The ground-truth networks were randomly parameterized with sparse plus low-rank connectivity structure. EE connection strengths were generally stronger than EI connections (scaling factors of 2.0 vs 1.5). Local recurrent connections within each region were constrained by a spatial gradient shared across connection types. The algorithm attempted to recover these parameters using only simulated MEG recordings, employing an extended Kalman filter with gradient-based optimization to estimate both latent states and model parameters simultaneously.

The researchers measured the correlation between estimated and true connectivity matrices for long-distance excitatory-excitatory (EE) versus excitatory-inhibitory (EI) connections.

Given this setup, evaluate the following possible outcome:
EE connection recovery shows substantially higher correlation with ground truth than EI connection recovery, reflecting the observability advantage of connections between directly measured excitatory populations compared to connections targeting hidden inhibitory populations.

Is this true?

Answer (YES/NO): YES